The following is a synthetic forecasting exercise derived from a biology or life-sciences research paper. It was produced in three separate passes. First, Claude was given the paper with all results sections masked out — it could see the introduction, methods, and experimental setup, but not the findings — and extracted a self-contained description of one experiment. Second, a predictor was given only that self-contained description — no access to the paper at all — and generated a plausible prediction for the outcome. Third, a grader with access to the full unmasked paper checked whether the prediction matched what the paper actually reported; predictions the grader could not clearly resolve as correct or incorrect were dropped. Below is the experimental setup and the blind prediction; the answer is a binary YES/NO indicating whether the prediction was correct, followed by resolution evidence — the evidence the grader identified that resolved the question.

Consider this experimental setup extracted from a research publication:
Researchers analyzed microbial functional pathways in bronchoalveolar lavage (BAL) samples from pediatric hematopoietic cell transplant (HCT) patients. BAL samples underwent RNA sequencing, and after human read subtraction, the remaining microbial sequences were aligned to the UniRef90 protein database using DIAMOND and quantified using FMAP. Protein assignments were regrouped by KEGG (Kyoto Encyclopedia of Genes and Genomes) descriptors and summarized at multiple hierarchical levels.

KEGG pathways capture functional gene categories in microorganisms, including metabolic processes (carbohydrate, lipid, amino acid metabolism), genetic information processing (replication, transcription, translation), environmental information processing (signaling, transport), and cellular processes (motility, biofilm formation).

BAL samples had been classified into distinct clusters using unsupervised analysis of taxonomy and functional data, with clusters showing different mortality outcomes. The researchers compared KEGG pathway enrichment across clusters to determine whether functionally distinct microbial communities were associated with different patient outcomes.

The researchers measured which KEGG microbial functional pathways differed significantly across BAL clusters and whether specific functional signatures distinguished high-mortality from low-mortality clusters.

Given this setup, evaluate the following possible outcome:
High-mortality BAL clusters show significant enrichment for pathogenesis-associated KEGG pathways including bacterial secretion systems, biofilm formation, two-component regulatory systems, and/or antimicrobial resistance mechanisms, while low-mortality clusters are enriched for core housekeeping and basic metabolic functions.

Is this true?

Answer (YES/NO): NO